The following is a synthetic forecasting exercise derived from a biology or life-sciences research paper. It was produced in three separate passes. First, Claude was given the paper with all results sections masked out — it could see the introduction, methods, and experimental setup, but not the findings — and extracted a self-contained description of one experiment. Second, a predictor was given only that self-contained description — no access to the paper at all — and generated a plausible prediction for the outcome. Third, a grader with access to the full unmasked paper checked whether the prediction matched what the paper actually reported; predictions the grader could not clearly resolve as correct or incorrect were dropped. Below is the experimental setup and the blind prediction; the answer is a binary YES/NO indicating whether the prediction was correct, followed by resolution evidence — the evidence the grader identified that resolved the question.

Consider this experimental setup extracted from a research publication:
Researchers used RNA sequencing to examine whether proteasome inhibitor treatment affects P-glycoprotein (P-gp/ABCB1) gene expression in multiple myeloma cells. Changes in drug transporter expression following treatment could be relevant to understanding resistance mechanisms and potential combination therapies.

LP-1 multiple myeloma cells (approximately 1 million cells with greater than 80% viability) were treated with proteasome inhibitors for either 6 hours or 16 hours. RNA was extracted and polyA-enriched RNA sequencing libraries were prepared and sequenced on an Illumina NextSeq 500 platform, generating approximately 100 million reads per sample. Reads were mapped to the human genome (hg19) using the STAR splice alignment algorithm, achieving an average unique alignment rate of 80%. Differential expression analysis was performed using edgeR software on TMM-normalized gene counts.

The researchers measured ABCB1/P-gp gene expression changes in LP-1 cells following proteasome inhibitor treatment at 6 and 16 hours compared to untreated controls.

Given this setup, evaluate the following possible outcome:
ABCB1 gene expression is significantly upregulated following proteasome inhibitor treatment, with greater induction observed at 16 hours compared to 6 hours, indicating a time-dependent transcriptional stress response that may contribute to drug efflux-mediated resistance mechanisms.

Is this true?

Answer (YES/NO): NO